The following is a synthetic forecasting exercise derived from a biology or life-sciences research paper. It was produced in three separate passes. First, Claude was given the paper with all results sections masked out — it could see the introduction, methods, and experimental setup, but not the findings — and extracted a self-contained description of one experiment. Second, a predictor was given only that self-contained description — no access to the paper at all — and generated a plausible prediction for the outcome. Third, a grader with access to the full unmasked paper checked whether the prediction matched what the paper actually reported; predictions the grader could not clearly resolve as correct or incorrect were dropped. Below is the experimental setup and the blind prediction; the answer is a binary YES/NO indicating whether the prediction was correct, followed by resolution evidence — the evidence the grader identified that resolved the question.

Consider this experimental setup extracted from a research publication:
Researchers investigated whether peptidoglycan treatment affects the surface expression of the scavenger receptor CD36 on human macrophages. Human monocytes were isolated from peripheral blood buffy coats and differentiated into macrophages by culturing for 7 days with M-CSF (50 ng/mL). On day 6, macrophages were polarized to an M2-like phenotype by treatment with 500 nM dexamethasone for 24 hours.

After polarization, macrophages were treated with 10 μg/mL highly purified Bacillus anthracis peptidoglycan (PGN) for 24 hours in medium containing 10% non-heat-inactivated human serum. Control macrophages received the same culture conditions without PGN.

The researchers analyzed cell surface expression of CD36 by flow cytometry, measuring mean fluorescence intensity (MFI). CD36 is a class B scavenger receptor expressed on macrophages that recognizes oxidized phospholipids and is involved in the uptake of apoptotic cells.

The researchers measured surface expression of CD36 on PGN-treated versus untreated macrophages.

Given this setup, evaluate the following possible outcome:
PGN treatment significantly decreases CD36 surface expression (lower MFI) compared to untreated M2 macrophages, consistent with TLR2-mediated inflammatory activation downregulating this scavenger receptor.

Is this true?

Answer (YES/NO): NO